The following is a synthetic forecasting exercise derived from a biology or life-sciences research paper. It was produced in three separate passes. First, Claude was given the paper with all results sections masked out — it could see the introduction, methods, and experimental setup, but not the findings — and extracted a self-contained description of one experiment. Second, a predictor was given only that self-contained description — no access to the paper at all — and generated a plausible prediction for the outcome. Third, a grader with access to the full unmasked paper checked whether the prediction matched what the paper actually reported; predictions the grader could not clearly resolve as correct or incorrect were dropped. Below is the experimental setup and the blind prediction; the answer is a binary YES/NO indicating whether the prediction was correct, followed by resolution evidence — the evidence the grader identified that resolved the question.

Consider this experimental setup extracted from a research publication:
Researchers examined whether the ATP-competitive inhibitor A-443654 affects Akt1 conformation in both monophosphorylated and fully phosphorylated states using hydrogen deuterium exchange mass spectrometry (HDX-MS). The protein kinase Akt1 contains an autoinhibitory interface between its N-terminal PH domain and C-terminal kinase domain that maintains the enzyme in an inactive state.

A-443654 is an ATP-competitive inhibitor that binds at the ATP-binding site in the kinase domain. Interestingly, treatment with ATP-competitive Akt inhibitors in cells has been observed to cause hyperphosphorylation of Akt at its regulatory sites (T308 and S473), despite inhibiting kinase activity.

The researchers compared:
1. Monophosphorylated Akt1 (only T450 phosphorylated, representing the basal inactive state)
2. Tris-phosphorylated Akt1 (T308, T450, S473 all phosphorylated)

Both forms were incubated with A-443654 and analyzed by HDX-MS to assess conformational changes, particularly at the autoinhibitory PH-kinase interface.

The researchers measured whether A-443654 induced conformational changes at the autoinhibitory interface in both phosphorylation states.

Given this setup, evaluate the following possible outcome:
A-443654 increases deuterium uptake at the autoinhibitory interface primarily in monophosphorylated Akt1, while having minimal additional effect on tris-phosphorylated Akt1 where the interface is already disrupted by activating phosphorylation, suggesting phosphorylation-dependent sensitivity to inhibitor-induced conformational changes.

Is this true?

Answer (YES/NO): NO